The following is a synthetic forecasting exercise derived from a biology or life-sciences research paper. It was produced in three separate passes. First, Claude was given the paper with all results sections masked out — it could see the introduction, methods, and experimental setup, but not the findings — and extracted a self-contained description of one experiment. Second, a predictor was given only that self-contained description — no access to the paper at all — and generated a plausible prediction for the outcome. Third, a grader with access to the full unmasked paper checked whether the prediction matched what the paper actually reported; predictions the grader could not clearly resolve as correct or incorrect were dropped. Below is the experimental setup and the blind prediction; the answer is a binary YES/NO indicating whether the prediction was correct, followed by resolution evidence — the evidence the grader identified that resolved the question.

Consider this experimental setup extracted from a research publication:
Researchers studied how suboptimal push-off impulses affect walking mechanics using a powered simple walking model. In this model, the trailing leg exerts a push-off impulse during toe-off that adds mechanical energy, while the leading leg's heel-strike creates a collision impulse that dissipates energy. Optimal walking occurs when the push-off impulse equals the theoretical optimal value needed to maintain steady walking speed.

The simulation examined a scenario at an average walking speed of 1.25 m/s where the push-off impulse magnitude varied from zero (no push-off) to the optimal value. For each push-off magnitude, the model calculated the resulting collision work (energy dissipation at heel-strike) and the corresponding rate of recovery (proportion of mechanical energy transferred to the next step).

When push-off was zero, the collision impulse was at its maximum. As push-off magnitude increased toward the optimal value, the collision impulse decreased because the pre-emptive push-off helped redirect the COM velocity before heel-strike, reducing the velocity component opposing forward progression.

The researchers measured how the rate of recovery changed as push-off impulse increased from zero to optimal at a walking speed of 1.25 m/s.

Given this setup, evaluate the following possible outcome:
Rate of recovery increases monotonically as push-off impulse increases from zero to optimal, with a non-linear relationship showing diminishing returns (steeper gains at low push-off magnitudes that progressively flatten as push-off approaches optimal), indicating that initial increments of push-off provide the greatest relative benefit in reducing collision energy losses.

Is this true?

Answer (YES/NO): YES